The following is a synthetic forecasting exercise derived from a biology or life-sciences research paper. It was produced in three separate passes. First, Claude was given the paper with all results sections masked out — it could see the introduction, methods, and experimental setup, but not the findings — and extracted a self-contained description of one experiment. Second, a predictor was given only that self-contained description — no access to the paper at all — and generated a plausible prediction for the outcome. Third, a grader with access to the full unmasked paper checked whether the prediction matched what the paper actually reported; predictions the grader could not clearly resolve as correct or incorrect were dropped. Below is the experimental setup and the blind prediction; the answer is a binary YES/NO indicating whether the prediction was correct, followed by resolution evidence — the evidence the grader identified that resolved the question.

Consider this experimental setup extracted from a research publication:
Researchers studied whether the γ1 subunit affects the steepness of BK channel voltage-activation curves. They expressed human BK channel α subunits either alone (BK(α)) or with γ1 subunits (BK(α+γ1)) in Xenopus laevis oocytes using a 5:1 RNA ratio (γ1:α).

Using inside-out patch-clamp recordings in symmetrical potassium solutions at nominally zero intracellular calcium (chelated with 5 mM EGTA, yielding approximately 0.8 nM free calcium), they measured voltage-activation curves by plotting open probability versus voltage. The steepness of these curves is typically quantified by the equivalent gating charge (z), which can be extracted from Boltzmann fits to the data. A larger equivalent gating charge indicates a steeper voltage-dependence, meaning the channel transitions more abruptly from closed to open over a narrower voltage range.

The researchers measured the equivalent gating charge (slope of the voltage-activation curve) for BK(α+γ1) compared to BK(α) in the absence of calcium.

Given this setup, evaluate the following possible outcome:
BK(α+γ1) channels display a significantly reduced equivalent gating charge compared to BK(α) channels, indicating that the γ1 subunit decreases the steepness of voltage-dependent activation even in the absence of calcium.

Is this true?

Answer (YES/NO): NO